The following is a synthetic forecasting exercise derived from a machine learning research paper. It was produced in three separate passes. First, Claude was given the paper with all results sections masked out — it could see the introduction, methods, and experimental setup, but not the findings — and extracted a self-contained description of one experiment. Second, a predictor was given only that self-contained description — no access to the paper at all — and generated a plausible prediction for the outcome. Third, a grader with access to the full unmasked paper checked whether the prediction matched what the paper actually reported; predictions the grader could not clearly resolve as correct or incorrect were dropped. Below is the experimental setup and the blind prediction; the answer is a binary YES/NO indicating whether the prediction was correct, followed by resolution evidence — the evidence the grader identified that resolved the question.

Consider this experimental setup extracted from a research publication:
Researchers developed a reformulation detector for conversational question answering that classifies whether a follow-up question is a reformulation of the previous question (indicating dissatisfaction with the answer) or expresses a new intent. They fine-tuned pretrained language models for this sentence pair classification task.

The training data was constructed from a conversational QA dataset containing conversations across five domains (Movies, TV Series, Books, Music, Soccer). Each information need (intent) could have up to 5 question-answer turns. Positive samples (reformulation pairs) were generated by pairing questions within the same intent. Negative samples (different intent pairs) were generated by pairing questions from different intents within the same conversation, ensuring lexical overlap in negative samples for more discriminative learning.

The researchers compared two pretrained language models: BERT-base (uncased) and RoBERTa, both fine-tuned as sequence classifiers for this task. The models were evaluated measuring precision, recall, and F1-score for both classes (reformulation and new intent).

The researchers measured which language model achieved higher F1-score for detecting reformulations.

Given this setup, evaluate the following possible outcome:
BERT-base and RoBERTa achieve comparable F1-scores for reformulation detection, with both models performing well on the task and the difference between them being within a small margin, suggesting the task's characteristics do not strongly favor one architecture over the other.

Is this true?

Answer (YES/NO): NO